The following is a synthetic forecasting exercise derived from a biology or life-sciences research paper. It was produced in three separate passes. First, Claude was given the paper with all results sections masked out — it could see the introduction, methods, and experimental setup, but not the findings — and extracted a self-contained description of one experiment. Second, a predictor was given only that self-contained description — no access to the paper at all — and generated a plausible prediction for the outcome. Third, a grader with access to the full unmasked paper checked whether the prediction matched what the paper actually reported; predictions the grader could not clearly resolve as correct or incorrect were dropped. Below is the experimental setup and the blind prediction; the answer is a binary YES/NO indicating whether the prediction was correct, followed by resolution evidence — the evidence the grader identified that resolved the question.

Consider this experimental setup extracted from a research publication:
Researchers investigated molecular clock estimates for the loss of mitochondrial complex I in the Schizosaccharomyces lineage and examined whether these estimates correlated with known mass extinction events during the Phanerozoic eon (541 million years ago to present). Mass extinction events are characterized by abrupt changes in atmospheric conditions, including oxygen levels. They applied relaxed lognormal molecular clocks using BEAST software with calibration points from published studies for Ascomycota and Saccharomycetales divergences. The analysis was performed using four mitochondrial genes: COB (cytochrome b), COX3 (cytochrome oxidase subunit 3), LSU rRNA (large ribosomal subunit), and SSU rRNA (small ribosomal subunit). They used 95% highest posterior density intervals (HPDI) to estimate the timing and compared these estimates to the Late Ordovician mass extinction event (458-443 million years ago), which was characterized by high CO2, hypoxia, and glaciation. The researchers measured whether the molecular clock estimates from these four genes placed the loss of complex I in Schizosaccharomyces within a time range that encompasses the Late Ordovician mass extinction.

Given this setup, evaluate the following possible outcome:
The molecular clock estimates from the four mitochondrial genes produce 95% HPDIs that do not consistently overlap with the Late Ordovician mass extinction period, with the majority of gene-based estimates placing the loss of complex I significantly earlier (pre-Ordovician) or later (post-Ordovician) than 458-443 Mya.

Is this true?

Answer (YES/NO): NO